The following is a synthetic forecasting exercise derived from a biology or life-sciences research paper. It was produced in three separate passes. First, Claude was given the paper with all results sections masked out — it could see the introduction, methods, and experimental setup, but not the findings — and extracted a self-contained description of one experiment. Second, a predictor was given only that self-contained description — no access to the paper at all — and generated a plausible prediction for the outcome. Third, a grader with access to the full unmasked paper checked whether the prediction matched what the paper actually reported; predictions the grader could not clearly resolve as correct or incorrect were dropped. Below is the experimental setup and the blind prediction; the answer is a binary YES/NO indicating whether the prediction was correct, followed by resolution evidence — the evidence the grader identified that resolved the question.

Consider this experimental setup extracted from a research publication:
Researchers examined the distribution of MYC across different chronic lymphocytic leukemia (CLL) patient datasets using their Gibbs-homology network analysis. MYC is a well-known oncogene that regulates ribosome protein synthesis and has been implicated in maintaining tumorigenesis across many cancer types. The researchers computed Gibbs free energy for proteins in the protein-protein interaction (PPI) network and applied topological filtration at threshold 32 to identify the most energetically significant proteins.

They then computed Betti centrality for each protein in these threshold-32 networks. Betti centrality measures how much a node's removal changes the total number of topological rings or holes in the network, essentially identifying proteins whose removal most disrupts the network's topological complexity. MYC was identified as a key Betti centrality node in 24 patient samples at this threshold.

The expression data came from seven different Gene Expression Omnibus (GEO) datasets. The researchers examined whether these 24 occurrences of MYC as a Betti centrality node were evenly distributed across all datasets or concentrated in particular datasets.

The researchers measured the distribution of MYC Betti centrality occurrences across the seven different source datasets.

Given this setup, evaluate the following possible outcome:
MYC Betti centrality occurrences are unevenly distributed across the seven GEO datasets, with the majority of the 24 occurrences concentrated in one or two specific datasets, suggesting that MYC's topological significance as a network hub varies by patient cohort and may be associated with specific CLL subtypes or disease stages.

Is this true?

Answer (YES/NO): YES